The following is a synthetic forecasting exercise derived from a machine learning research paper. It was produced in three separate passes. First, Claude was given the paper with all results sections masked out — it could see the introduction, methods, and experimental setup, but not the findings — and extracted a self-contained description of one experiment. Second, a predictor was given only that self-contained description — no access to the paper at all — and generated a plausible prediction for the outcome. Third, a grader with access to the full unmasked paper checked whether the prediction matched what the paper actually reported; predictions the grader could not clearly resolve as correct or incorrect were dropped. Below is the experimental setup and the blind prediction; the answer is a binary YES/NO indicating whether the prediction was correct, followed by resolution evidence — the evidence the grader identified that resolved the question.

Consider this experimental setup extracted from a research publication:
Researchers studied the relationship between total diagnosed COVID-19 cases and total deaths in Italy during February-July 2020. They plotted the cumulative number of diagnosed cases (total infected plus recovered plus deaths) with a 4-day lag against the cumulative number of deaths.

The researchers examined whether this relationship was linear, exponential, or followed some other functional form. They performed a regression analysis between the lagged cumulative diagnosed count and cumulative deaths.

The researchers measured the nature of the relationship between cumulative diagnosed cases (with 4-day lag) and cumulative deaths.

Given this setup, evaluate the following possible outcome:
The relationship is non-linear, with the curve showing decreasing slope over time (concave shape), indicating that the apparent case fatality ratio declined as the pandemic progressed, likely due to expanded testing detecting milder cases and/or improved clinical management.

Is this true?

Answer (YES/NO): NO